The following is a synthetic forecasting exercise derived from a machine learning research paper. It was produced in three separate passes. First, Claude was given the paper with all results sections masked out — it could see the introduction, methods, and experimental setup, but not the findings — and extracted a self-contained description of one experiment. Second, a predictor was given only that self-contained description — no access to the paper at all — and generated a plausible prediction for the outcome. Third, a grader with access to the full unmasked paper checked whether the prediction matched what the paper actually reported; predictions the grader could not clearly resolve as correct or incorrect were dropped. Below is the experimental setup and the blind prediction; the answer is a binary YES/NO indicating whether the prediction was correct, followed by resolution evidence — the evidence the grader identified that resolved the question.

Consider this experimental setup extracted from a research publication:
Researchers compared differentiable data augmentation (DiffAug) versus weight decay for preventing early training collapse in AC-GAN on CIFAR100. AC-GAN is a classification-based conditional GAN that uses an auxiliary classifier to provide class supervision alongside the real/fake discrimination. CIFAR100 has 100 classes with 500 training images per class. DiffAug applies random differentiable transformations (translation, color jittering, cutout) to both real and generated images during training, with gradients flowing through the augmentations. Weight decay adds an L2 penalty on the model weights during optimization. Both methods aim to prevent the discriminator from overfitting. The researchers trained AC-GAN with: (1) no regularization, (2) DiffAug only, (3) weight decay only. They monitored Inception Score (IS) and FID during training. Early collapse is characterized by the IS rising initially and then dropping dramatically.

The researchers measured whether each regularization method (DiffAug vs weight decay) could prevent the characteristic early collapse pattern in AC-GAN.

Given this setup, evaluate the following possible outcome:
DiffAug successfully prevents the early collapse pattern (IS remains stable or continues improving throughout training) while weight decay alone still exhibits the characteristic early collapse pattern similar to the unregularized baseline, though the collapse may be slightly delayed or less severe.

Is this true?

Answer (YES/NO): NO